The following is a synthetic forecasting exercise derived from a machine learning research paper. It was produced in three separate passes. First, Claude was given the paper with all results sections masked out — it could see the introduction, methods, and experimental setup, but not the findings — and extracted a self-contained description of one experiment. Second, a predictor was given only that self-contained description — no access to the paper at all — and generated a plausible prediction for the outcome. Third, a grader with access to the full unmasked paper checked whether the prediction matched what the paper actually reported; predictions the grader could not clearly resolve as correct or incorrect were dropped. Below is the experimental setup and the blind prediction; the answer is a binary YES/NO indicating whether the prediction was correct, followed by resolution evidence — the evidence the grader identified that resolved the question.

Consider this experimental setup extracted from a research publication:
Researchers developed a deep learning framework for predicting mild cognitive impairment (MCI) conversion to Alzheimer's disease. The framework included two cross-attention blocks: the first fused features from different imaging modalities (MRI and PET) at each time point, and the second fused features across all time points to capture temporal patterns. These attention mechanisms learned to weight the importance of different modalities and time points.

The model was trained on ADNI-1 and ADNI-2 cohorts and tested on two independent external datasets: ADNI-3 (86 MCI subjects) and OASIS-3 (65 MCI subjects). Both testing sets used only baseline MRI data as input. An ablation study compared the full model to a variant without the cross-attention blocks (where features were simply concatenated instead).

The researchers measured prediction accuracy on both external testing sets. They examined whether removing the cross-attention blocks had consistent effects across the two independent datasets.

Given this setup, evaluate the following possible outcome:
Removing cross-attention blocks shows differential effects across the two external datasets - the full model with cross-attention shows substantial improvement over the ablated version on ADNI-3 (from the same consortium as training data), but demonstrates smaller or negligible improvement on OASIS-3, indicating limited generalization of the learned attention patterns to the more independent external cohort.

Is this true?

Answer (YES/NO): NO